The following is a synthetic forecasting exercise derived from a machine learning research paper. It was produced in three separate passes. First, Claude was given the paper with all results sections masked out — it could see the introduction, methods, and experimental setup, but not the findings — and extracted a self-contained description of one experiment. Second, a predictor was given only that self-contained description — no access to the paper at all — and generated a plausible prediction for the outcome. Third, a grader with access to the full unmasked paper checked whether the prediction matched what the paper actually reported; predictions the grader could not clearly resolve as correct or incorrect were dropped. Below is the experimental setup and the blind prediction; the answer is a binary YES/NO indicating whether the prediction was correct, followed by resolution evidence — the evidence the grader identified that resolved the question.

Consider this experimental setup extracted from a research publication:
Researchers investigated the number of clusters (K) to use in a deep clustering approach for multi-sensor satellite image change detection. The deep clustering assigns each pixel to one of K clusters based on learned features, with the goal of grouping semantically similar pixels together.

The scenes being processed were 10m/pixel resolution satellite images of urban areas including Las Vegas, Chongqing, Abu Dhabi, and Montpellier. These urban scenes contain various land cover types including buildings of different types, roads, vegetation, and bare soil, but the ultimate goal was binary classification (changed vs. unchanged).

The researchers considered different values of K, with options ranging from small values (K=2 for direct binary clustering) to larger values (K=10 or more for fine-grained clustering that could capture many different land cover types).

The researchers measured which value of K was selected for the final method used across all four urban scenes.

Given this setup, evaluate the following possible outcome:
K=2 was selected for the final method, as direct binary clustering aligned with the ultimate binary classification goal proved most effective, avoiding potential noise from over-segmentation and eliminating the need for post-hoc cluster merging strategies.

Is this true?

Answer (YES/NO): NO